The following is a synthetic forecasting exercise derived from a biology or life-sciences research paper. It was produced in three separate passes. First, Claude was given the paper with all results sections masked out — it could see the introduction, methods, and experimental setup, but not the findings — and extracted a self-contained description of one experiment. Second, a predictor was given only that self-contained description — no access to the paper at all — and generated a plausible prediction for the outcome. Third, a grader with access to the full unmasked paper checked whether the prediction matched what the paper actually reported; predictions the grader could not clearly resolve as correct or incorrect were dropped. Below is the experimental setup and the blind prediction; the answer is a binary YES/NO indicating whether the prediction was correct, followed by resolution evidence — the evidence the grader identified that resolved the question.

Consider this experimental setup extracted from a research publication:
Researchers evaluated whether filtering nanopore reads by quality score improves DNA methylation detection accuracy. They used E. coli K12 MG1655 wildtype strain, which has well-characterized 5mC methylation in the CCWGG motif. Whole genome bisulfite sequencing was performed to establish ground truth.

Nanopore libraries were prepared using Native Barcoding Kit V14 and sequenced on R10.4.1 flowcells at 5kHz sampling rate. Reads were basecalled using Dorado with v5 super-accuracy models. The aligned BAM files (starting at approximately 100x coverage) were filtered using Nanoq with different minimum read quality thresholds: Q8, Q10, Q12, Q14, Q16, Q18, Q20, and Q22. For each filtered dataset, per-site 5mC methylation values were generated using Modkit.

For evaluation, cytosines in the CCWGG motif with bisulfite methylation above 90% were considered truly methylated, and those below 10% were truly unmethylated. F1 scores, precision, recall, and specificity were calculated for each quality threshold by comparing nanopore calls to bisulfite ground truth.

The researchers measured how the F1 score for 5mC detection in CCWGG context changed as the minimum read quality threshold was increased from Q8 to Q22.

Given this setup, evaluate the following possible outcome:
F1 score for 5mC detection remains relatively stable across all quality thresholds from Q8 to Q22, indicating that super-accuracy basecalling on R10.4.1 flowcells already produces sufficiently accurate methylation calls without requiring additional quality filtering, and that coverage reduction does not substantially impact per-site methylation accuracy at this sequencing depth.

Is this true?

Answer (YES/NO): YES